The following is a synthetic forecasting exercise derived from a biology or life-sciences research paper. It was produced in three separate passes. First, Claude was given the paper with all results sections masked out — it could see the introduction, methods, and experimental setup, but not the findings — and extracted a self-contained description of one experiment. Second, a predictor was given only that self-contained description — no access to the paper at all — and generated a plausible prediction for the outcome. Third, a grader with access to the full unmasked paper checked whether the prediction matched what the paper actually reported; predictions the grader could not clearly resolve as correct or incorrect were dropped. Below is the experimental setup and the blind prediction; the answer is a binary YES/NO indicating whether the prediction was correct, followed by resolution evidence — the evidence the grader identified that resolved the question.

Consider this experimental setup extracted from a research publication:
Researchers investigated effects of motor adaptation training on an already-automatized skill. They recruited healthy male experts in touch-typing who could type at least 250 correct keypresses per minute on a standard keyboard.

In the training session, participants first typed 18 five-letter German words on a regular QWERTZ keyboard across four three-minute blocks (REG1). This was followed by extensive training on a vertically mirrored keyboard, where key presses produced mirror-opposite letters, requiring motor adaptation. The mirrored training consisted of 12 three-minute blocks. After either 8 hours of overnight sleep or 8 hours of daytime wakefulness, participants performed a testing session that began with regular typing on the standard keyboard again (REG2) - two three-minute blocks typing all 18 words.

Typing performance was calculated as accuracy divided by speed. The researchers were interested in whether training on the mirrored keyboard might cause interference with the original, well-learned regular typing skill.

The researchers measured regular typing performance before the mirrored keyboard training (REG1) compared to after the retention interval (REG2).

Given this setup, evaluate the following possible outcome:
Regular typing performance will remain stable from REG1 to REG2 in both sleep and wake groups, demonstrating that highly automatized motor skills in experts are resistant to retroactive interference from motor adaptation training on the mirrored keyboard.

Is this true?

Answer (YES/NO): YES